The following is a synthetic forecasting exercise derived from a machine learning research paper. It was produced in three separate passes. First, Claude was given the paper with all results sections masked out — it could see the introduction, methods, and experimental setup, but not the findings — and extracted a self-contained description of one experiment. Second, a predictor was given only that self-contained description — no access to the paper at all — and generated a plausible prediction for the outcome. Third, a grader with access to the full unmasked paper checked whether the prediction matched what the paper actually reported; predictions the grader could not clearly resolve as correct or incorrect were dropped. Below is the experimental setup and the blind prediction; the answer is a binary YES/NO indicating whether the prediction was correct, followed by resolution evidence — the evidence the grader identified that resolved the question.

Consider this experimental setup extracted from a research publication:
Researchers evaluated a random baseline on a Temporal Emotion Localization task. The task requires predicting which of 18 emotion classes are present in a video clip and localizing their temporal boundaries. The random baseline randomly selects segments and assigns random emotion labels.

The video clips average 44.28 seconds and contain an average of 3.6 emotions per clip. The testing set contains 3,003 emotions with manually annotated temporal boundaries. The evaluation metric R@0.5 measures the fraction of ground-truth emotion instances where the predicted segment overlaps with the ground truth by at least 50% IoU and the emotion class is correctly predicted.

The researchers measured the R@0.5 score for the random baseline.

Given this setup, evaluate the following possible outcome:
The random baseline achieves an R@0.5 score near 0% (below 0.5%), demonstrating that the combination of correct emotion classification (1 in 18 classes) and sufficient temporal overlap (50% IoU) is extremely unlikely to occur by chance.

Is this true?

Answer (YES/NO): YES